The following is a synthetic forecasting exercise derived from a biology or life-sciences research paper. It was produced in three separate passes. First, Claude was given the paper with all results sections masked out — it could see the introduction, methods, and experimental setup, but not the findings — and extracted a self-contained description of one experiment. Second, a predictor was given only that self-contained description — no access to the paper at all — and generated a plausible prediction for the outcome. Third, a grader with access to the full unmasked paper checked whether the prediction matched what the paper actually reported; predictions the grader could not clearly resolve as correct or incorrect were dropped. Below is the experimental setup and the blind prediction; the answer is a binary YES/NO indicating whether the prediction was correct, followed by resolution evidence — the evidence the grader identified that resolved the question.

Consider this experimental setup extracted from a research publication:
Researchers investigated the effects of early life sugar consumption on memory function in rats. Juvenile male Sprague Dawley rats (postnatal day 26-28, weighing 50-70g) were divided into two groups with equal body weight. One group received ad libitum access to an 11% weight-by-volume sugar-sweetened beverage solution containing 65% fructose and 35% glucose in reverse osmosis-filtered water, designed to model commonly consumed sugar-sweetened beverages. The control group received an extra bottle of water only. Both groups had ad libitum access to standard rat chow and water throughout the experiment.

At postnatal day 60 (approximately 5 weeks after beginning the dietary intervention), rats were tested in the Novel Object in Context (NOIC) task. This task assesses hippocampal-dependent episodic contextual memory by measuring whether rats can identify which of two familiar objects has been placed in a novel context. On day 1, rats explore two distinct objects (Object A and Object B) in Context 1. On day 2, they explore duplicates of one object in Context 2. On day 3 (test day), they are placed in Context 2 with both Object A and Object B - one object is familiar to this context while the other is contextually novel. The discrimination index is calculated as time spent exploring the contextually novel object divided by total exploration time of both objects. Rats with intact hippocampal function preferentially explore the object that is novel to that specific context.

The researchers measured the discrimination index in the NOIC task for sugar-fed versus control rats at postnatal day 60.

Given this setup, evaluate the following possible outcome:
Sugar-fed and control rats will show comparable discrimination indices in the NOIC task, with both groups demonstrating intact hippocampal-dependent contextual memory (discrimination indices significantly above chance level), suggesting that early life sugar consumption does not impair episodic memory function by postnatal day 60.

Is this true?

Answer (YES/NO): NO